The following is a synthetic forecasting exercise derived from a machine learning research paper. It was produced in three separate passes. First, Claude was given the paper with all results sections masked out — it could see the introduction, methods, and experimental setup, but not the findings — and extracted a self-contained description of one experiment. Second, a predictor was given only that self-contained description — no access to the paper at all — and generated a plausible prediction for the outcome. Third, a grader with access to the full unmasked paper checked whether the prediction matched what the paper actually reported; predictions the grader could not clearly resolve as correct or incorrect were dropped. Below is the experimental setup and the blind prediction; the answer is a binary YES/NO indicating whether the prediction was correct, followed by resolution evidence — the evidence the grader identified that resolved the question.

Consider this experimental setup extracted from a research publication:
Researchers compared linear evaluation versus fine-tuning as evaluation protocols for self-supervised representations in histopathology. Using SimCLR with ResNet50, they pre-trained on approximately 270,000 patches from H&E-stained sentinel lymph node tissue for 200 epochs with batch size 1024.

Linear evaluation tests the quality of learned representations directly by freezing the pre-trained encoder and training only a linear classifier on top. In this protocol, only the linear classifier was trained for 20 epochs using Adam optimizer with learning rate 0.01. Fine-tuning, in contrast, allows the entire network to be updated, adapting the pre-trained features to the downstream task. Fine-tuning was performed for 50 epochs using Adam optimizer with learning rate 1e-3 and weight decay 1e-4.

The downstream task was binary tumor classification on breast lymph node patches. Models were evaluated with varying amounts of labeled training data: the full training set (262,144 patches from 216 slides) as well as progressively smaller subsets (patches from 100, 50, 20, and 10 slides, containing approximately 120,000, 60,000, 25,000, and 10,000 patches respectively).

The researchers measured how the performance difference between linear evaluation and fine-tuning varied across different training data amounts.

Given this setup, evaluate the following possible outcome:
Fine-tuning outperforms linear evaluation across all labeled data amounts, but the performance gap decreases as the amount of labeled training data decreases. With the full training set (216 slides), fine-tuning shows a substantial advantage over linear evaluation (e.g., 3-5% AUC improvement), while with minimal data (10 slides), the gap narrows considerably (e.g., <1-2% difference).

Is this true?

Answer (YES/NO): NO